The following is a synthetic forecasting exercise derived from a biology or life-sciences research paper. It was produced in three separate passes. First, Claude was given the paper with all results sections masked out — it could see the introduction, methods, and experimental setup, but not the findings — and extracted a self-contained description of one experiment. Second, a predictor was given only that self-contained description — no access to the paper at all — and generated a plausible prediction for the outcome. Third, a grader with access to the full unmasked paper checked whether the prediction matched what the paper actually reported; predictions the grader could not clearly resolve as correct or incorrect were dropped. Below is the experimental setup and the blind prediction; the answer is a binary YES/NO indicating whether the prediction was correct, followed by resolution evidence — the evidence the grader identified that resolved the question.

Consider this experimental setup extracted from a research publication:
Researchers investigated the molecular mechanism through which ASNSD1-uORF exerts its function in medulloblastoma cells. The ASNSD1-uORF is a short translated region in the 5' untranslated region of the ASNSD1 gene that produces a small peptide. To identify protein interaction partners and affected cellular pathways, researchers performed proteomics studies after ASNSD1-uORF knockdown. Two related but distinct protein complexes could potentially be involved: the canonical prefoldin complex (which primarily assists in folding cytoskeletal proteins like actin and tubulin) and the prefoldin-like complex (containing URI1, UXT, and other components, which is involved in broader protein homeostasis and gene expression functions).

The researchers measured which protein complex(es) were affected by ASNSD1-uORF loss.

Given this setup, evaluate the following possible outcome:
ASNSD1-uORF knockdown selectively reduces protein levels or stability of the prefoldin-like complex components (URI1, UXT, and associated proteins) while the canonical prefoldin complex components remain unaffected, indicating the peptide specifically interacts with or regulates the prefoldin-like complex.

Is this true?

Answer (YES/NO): NO